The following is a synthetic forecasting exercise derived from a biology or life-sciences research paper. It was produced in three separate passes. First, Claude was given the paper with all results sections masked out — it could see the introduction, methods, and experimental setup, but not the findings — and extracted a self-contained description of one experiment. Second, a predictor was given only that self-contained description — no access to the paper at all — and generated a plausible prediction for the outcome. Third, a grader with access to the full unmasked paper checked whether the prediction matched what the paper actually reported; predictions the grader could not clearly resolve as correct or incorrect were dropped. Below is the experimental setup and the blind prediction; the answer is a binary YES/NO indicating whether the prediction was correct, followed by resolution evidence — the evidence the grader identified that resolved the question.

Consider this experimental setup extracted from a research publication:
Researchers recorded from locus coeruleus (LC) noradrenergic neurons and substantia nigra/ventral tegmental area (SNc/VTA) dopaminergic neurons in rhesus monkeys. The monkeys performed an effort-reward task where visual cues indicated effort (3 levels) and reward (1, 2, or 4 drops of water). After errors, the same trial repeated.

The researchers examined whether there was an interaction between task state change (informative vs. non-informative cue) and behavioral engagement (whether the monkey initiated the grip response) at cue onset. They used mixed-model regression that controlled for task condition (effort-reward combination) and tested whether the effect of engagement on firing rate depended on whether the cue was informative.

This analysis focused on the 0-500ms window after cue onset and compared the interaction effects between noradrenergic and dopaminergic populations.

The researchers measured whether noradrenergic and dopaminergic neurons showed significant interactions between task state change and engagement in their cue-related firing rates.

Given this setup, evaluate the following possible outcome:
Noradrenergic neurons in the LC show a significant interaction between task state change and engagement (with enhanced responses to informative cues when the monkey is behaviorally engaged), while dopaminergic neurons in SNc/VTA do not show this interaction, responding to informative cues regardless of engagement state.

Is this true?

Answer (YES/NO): NO